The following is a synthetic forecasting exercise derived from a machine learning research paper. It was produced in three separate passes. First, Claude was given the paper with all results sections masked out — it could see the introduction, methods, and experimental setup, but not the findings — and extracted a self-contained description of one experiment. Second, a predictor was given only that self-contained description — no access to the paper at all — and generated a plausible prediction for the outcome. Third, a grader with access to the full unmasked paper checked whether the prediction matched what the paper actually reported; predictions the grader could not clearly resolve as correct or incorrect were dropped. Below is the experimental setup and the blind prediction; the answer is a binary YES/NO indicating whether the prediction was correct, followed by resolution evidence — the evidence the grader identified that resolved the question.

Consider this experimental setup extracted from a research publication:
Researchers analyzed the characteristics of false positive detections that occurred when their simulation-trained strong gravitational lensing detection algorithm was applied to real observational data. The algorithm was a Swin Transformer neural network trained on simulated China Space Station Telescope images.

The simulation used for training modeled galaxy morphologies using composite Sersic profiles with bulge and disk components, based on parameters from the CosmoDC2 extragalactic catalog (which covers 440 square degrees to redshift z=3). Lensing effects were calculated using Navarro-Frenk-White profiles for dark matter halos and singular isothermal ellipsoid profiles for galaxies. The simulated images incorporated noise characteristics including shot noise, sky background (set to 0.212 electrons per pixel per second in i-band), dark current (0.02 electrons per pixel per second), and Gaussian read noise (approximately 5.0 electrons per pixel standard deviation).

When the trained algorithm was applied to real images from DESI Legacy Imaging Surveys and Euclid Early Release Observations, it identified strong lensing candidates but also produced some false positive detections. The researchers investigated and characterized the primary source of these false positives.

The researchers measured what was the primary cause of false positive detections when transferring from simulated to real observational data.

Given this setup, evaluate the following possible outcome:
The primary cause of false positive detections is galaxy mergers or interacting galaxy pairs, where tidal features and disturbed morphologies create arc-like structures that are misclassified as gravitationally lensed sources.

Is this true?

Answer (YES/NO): NO